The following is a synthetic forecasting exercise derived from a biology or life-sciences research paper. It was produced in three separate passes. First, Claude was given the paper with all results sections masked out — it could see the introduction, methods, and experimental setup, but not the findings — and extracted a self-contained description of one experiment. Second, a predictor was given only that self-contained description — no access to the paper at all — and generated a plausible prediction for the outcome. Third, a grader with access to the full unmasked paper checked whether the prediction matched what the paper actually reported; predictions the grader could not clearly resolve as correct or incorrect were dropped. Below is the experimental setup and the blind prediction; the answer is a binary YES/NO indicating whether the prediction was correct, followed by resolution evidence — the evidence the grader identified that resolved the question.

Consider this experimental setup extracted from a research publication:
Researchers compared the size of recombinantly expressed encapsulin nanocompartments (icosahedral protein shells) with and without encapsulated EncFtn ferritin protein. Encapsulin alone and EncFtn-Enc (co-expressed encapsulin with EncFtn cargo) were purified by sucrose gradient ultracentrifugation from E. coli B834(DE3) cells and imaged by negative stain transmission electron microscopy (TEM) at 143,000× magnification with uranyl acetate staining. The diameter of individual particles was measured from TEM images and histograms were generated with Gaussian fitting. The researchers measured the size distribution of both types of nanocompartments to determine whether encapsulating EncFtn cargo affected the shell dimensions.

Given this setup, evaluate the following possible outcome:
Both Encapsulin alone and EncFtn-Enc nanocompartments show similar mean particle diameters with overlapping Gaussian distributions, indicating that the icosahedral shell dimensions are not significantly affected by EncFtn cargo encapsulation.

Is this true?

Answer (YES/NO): YES